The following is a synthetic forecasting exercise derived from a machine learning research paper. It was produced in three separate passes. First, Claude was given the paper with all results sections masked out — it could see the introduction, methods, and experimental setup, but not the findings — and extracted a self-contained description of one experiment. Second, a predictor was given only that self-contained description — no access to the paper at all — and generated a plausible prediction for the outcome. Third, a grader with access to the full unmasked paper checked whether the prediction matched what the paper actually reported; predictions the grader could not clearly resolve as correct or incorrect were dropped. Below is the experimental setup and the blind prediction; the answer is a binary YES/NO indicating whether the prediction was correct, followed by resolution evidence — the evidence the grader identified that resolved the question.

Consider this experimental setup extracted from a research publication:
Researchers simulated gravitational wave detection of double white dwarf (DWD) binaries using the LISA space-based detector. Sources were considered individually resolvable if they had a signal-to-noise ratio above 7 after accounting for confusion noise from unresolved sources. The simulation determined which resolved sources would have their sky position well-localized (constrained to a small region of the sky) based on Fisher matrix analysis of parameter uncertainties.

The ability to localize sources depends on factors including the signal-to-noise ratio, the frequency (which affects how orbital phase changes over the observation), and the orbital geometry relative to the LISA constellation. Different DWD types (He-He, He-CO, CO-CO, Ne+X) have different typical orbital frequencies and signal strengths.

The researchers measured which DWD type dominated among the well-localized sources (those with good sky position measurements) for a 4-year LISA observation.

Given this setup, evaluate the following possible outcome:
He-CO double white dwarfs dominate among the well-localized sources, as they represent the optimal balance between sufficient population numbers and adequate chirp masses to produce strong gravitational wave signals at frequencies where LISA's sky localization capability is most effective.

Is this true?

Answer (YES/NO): YES